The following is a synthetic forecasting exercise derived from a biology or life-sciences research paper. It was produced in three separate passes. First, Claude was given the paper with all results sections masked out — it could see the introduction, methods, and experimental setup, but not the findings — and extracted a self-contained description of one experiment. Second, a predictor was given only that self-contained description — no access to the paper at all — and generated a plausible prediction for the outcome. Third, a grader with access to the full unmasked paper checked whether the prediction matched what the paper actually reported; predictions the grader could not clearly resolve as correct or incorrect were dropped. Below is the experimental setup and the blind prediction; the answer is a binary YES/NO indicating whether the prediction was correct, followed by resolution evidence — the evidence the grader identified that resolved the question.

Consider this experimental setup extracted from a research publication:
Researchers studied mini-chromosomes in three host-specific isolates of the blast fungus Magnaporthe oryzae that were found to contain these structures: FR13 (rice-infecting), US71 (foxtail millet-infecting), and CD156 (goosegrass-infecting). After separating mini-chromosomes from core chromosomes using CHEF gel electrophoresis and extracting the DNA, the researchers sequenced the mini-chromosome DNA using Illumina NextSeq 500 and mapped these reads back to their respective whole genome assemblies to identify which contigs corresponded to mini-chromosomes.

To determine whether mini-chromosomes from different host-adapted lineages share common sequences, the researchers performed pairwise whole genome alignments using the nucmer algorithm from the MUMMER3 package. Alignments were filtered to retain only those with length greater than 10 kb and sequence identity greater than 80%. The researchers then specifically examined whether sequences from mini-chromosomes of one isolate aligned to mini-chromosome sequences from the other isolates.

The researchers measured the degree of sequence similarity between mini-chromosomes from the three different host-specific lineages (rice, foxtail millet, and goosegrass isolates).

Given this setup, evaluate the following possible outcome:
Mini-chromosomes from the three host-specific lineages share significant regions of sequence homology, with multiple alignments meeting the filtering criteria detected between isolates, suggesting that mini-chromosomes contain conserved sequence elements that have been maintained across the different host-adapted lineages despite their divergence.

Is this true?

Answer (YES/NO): NO